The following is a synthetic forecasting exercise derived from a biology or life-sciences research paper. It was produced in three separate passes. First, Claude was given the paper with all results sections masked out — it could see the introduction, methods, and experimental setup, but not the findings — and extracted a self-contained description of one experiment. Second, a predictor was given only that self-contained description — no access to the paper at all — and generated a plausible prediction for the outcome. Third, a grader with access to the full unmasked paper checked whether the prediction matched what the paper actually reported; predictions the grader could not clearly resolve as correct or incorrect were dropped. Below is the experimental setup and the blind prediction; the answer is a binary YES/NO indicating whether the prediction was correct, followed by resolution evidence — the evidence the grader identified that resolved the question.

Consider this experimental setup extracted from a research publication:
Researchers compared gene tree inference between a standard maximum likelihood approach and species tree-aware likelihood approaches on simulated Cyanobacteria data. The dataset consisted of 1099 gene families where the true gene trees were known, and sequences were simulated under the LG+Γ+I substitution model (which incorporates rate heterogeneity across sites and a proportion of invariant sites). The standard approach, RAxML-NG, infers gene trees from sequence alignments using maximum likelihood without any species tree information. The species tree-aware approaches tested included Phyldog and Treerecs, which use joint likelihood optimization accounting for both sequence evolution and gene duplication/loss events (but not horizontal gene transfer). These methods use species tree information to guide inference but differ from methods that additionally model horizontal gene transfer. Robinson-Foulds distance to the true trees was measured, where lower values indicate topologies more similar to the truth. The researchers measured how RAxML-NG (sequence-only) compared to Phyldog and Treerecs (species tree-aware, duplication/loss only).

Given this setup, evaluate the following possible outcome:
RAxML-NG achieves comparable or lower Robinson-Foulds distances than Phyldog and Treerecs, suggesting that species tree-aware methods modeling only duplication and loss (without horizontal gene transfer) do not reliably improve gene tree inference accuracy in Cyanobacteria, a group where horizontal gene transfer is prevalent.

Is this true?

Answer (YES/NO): NO